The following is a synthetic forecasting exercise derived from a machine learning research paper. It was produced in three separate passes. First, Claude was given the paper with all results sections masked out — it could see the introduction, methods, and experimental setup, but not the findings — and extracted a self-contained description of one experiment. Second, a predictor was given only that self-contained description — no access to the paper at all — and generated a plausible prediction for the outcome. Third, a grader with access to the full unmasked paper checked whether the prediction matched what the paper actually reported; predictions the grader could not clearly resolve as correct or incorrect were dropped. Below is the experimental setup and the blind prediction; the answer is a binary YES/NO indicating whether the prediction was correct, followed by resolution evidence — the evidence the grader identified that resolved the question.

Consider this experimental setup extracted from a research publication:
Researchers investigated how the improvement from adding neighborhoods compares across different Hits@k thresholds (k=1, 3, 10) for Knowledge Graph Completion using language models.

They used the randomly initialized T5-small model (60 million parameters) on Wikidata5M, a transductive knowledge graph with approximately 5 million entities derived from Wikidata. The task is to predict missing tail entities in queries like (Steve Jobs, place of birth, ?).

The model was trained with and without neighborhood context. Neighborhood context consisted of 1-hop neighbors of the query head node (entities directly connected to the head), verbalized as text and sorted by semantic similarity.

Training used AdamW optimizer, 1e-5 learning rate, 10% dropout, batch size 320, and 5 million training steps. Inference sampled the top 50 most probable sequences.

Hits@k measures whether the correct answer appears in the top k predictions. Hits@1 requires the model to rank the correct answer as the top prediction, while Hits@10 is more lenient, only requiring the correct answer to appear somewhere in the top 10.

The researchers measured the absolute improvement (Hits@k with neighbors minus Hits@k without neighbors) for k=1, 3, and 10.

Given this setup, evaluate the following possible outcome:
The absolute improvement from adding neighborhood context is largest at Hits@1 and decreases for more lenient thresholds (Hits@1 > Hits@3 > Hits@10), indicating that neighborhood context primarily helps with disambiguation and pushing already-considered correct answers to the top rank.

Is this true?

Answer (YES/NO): YES